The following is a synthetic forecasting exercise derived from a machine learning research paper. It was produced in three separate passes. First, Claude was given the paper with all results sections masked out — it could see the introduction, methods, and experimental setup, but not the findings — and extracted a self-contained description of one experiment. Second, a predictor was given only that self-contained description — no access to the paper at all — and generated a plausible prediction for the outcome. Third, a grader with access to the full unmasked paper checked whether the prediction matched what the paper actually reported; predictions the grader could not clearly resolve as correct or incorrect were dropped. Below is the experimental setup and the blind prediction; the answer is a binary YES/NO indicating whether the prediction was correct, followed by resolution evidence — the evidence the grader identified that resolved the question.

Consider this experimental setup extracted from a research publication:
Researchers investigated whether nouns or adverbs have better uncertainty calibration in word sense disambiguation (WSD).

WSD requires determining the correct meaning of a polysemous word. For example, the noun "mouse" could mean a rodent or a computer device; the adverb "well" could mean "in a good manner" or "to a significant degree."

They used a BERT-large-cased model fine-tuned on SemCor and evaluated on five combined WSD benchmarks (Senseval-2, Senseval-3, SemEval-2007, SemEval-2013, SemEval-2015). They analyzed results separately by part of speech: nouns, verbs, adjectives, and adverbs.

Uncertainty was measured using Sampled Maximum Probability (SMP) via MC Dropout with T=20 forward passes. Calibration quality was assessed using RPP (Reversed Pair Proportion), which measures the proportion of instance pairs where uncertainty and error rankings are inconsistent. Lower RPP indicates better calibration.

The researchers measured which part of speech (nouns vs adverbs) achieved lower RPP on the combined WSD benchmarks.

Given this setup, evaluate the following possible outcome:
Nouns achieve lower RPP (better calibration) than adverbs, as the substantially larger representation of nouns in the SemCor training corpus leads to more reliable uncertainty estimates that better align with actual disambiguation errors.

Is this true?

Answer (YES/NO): NO